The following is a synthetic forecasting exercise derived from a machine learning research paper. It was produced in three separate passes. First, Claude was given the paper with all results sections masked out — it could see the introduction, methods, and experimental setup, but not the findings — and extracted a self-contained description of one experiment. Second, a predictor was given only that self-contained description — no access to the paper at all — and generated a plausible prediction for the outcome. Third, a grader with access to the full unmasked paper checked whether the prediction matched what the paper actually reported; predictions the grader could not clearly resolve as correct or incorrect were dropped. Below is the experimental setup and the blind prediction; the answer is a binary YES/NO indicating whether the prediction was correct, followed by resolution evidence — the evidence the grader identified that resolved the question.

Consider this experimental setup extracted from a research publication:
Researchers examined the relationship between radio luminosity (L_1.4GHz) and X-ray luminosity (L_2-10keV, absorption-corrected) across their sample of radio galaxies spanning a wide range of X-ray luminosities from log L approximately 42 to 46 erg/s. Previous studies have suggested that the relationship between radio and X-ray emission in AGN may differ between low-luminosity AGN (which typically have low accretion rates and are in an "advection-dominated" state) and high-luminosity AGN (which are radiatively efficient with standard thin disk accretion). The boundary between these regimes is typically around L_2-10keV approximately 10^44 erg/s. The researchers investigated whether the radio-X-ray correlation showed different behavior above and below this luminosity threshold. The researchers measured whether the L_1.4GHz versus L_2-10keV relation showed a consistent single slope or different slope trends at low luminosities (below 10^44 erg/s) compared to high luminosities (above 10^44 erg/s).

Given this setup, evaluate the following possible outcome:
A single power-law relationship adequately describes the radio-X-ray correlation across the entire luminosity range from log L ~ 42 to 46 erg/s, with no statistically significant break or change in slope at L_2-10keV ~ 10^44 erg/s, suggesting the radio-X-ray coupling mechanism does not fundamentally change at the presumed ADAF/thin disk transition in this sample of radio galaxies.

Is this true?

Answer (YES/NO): NO